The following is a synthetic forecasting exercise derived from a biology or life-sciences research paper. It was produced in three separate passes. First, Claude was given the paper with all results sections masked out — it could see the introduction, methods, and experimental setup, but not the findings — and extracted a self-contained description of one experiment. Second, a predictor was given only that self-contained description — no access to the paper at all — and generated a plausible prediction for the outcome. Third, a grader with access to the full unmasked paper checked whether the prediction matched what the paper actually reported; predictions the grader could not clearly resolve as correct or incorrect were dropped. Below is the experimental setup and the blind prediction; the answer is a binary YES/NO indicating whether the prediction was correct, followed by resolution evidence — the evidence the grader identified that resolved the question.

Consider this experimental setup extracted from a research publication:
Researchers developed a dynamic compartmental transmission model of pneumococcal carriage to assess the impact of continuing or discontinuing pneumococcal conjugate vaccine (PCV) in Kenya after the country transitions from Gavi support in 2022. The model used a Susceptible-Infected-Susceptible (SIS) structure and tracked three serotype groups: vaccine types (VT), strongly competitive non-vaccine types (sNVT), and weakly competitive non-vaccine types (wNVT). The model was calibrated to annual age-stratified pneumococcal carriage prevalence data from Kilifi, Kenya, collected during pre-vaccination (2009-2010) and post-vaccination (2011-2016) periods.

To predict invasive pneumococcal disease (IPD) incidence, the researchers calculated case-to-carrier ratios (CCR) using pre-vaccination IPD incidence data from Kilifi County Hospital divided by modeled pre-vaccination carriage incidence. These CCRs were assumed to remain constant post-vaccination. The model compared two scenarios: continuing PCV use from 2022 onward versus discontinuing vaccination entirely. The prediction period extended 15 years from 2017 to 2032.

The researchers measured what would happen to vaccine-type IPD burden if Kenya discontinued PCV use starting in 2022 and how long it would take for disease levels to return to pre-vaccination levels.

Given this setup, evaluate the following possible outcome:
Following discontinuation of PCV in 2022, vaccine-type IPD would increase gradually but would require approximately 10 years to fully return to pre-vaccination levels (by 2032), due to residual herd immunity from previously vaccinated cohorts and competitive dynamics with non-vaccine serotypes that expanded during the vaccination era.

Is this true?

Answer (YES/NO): YES